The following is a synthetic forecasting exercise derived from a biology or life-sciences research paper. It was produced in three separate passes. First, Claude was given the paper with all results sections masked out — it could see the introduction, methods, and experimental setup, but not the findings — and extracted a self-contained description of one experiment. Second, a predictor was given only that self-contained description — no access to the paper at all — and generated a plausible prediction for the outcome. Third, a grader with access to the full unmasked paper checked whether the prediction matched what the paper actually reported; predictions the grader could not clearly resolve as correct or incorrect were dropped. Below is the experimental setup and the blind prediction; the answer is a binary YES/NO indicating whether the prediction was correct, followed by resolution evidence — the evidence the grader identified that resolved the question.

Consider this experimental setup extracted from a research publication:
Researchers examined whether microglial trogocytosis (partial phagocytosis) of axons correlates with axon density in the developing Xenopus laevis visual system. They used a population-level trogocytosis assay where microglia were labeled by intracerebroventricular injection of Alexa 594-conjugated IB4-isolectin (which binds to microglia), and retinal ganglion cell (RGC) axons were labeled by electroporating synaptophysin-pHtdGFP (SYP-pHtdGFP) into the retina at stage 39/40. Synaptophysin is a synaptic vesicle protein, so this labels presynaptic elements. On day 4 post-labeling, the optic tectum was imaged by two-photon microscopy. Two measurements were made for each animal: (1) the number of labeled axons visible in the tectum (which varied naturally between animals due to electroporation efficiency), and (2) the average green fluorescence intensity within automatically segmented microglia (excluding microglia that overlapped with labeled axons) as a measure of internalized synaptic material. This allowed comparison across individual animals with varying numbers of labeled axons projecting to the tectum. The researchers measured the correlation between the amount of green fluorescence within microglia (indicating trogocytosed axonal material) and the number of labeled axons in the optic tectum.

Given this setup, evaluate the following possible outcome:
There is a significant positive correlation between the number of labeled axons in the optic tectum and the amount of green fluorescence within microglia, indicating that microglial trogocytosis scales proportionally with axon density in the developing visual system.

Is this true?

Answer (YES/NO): NO